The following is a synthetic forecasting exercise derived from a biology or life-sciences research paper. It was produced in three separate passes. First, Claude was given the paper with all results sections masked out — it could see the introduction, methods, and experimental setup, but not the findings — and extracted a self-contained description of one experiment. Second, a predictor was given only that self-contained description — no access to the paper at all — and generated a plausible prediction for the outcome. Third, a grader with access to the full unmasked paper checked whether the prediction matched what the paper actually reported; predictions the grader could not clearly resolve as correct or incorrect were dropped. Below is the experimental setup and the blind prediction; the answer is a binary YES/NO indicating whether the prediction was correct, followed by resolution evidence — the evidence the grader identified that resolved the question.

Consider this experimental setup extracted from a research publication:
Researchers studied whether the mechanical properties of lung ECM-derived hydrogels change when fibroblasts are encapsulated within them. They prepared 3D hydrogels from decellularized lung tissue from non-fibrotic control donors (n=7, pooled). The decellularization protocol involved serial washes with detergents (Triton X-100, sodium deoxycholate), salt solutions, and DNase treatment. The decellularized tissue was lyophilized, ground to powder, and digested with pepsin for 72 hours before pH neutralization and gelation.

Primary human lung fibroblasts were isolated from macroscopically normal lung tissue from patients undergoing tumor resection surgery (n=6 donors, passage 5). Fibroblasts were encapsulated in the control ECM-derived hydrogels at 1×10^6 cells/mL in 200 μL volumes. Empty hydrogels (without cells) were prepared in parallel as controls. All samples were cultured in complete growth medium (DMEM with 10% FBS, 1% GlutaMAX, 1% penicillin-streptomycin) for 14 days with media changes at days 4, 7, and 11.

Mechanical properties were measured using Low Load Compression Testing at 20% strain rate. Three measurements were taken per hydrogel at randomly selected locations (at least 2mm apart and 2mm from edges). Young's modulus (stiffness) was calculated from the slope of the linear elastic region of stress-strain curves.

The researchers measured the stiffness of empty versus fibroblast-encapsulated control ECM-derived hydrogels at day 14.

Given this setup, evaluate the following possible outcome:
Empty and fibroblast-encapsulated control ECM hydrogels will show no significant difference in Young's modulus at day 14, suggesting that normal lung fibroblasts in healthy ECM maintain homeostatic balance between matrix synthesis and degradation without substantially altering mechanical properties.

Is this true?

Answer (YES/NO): YES